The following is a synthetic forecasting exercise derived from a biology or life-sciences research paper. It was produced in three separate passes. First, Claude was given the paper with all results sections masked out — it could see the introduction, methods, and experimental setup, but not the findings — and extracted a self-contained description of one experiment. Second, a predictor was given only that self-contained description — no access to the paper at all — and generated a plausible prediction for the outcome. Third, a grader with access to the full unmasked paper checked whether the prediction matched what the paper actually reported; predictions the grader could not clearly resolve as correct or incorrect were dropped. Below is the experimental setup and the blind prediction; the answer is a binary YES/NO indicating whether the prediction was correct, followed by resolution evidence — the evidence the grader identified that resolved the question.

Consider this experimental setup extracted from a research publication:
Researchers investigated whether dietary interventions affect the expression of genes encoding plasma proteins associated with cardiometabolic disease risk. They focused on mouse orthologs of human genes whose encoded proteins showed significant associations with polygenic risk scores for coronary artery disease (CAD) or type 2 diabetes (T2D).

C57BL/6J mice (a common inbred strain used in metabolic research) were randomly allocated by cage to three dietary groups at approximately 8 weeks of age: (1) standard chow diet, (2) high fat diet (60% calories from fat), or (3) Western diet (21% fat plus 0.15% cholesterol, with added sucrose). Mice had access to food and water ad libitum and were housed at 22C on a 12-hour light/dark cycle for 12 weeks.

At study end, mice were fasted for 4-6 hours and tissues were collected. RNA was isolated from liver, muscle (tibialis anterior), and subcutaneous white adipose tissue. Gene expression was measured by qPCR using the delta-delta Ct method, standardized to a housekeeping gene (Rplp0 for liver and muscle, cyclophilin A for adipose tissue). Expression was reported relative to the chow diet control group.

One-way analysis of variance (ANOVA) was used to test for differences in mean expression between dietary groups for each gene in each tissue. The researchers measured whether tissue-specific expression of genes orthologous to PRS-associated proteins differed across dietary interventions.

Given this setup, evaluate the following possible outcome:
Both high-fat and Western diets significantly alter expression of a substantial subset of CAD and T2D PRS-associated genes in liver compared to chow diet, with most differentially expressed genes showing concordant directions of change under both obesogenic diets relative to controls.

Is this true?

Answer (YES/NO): NO